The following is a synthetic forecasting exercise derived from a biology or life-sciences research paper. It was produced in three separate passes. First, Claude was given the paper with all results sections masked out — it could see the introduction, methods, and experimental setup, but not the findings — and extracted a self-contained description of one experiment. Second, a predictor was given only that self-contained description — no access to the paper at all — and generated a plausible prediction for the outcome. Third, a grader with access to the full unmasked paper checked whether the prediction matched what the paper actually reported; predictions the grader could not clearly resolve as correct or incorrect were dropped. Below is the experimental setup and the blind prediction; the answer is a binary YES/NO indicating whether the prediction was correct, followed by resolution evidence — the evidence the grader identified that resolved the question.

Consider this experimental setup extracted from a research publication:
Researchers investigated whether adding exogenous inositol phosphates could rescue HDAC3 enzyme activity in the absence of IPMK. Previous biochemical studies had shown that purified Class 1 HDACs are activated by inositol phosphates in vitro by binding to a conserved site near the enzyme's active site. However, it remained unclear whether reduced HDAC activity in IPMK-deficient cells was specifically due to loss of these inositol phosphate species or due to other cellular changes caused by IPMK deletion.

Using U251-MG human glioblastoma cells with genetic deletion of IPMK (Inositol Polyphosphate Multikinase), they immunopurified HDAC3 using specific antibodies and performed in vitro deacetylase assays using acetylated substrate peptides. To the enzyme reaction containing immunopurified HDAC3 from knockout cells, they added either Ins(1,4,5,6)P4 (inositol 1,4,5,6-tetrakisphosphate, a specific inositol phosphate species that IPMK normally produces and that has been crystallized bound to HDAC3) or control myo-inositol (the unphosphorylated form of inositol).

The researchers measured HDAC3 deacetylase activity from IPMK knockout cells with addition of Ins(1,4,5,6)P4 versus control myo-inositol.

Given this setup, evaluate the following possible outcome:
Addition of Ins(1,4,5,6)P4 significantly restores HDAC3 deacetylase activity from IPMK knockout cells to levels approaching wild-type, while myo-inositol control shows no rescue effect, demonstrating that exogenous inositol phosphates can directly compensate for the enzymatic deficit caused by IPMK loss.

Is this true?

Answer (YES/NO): YES